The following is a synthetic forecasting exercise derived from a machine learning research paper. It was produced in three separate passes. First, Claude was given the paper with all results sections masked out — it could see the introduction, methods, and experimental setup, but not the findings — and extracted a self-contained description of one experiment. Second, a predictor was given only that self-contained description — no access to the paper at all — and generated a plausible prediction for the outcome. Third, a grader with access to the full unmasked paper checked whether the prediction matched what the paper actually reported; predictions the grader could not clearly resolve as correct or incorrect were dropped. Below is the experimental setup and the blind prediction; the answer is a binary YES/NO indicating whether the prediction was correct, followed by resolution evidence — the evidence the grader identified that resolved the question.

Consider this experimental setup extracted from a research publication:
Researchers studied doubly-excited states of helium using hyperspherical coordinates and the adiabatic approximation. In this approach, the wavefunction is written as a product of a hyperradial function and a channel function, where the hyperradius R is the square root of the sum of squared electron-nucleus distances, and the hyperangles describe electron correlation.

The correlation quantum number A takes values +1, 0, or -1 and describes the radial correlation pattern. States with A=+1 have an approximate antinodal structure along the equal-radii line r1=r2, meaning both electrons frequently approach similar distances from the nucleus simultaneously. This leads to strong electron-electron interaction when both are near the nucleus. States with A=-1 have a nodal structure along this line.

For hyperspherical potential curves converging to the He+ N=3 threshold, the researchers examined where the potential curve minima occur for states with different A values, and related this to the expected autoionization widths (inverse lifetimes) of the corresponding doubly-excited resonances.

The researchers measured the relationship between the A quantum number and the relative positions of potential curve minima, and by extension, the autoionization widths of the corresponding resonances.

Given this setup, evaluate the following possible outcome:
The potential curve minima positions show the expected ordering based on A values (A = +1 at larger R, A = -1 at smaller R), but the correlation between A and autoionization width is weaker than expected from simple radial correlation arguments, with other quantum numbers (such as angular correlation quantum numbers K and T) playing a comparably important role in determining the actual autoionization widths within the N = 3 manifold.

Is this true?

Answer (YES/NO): NO